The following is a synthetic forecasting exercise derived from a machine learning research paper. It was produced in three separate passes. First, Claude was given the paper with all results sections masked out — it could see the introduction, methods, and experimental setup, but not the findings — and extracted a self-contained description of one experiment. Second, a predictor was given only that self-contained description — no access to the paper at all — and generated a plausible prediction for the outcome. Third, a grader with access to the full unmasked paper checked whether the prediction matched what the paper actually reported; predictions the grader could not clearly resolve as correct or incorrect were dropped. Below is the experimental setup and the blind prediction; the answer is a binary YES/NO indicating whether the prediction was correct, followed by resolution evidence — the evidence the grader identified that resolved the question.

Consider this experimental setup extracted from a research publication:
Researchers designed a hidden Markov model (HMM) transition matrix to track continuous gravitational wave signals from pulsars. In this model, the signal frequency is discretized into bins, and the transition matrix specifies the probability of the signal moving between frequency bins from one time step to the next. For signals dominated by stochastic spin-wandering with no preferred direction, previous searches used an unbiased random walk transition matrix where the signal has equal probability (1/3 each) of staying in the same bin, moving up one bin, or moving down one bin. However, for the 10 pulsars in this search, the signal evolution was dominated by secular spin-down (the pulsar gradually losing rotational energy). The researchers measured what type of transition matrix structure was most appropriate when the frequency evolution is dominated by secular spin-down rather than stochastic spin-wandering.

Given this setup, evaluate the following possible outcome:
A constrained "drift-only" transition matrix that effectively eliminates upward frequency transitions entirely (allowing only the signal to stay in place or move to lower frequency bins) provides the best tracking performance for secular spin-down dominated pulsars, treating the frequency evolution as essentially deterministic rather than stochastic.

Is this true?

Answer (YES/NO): NO